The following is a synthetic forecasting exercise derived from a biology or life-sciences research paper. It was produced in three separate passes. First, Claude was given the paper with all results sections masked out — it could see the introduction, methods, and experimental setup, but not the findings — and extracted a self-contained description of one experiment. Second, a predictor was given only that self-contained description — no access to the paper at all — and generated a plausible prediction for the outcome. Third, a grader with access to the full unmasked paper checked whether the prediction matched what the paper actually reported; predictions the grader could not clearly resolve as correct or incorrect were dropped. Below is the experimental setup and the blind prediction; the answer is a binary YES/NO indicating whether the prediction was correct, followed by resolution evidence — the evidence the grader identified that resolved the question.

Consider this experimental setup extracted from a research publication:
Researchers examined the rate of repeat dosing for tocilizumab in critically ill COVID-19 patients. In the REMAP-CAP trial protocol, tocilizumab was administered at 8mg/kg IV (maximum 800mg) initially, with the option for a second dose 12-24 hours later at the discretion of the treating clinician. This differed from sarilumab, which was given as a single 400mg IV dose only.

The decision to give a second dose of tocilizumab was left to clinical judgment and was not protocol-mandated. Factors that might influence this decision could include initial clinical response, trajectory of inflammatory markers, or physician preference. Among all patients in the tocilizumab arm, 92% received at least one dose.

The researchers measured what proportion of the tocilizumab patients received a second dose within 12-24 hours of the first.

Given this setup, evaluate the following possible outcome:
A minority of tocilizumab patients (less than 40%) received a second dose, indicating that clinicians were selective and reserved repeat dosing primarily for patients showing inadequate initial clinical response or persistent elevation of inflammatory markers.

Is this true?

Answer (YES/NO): YES